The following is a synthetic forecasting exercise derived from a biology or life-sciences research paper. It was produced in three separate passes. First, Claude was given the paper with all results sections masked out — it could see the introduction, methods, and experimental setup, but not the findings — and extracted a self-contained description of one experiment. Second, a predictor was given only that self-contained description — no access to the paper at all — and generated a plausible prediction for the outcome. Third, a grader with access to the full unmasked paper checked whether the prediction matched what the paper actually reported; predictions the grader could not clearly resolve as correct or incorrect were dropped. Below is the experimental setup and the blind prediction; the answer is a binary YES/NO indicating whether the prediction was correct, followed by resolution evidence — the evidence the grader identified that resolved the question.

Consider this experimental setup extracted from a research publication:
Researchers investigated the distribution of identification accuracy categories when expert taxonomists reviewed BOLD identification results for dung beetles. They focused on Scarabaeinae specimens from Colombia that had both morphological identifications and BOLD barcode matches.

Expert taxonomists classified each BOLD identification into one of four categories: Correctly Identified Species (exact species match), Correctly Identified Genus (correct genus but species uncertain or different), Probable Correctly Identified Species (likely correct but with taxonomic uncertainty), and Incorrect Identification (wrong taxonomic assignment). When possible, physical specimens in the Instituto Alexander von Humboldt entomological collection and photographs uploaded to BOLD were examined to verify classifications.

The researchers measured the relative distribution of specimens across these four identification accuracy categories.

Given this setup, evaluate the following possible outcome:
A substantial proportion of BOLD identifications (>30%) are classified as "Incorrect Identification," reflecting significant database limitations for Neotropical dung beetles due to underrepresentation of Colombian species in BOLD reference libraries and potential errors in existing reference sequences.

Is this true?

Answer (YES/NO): NO